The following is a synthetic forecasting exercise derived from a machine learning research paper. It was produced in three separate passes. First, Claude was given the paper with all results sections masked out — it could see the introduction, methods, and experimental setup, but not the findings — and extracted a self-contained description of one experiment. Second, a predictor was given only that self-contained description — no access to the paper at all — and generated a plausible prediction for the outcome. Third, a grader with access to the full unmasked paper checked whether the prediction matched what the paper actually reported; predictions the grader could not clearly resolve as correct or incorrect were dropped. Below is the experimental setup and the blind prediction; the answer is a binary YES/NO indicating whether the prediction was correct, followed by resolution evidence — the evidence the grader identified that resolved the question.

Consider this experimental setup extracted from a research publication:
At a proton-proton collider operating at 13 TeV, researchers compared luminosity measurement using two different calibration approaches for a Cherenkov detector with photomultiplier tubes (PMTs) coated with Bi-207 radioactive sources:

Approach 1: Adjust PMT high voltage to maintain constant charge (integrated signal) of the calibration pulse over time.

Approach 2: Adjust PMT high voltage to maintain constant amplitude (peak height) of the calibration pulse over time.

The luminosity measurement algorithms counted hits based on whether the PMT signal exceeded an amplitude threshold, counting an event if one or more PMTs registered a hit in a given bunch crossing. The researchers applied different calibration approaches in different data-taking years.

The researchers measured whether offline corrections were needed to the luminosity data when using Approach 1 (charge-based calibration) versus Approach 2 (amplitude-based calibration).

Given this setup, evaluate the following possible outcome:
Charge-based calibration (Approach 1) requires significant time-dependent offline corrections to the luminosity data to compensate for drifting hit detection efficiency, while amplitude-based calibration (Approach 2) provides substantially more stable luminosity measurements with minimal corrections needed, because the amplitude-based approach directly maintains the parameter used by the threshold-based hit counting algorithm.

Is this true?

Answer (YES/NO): YES